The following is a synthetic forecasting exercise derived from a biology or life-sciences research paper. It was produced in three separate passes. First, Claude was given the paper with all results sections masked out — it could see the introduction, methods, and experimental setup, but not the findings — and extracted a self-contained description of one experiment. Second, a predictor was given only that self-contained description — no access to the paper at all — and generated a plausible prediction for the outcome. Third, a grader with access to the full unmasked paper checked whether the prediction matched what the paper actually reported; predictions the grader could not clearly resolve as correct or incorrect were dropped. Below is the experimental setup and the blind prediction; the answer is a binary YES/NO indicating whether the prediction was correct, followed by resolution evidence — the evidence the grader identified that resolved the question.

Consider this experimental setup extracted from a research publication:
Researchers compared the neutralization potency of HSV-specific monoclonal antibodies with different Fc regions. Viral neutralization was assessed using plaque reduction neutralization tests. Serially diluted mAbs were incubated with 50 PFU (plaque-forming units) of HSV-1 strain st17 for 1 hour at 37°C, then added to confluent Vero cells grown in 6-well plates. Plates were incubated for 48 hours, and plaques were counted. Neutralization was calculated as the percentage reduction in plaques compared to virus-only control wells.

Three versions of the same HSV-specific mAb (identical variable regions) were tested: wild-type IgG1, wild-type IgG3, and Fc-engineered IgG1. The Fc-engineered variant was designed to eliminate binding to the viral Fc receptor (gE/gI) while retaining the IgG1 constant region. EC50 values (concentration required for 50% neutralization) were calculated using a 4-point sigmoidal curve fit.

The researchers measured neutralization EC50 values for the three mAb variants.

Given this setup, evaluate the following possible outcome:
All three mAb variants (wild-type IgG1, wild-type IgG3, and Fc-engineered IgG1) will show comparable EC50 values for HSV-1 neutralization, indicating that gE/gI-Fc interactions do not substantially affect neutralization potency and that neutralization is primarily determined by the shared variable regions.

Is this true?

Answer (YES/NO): NO